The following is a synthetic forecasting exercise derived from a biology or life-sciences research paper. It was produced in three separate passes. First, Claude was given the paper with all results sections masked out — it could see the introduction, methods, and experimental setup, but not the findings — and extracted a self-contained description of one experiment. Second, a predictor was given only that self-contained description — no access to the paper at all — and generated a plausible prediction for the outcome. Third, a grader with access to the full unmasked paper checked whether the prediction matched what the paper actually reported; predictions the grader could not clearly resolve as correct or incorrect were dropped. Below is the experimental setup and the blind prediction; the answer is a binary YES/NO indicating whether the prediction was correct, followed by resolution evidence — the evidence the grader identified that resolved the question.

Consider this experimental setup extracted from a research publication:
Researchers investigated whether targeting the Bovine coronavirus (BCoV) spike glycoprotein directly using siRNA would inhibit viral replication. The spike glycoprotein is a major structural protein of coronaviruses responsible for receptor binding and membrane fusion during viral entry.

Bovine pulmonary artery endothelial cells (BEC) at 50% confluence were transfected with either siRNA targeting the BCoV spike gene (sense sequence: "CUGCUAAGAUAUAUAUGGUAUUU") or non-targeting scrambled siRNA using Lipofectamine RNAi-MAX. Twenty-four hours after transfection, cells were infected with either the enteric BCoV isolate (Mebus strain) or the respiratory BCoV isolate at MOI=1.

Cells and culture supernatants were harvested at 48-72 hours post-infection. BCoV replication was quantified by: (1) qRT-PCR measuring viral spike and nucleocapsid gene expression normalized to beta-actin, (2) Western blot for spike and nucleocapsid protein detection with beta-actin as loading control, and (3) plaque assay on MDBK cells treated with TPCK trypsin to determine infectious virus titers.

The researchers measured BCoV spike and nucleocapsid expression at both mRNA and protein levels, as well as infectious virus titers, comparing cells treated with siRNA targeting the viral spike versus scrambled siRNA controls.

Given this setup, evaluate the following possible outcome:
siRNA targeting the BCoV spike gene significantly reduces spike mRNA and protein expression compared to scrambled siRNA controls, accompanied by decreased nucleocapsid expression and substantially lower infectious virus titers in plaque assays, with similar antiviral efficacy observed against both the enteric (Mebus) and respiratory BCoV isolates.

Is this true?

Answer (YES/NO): NO